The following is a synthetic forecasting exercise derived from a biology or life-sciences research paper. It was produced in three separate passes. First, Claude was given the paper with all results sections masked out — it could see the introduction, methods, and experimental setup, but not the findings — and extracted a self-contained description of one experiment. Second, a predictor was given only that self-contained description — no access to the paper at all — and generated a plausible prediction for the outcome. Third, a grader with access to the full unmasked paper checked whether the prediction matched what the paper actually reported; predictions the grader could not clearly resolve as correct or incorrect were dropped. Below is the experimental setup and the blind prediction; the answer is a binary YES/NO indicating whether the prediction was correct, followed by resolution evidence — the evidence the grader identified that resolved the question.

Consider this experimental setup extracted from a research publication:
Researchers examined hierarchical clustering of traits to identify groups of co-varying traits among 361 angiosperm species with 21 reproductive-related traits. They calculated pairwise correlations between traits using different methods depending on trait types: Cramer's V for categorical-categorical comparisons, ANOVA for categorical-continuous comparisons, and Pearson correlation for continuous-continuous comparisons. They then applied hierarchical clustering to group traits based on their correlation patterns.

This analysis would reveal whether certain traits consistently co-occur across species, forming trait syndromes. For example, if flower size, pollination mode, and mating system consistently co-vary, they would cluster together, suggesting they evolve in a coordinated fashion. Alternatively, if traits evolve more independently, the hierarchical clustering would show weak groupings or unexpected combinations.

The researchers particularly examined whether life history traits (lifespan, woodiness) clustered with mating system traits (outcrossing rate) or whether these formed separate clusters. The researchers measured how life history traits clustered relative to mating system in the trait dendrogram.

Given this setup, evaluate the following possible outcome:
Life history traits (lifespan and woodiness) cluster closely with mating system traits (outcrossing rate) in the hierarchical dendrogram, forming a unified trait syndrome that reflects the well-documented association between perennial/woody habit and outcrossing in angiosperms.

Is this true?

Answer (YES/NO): YES